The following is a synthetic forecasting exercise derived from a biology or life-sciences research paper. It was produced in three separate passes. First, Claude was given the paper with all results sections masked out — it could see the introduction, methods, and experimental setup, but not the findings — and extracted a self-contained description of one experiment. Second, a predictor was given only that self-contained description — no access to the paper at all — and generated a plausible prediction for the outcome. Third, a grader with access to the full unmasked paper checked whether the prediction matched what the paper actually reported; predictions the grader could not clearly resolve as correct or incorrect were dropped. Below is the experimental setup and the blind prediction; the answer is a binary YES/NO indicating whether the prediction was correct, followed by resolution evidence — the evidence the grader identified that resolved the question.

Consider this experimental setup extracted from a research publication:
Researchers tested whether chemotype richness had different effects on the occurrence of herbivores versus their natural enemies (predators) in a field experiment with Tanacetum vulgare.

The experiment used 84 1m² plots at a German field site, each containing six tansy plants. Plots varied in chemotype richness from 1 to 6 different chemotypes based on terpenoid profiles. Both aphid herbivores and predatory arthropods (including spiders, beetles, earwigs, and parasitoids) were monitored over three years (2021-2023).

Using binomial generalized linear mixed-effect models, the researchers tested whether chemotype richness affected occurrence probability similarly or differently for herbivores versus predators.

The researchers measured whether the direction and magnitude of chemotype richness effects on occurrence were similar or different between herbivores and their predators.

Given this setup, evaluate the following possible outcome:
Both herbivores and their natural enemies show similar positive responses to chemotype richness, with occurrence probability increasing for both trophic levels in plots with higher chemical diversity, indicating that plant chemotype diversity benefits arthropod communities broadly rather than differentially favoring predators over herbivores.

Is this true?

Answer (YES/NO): NO